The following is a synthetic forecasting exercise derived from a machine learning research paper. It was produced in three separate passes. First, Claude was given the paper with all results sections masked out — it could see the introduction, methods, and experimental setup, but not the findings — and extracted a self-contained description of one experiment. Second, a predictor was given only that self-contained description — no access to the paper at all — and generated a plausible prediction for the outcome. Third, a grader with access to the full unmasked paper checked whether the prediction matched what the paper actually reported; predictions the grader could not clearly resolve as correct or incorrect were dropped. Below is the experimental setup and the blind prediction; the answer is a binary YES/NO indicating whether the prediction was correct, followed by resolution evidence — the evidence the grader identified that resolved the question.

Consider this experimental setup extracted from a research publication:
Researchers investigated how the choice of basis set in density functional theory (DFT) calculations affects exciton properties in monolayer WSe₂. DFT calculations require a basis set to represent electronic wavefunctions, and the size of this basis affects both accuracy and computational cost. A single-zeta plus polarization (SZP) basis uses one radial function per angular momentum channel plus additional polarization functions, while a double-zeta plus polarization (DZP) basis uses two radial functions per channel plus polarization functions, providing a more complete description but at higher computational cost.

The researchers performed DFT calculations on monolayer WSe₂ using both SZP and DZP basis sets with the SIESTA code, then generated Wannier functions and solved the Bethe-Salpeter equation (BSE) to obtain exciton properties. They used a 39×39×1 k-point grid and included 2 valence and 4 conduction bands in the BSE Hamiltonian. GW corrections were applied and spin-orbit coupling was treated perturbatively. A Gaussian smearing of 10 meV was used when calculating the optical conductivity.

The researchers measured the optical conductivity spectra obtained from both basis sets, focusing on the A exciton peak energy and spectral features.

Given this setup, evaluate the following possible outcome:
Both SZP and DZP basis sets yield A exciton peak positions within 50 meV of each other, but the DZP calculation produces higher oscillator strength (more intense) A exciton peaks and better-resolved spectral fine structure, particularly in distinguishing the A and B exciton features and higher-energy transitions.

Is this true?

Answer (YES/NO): NO